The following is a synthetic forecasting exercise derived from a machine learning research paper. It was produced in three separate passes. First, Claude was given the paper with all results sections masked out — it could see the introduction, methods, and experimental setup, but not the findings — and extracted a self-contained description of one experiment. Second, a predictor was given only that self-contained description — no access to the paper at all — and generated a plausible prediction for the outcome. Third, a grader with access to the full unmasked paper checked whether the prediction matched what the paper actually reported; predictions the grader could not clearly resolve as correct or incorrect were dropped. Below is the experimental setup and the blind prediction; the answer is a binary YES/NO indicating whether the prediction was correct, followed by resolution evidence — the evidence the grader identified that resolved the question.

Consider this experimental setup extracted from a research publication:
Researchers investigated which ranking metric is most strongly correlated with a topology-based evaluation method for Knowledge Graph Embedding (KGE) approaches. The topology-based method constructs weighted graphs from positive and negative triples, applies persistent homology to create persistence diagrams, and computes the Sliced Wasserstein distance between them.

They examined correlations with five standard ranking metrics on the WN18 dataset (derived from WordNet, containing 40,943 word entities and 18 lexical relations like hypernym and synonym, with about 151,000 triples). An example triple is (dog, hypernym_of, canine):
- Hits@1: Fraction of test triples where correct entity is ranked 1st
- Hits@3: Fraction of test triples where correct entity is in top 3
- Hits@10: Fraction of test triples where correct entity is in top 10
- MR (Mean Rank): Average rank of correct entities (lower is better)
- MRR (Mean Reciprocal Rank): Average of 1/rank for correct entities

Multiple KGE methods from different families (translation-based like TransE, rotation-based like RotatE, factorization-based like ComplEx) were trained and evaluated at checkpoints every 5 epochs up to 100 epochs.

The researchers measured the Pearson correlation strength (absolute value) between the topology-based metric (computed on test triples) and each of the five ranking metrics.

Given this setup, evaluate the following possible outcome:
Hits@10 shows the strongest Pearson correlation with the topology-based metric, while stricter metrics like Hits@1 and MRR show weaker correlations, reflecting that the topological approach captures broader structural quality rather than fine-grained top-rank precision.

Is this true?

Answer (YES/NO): YES